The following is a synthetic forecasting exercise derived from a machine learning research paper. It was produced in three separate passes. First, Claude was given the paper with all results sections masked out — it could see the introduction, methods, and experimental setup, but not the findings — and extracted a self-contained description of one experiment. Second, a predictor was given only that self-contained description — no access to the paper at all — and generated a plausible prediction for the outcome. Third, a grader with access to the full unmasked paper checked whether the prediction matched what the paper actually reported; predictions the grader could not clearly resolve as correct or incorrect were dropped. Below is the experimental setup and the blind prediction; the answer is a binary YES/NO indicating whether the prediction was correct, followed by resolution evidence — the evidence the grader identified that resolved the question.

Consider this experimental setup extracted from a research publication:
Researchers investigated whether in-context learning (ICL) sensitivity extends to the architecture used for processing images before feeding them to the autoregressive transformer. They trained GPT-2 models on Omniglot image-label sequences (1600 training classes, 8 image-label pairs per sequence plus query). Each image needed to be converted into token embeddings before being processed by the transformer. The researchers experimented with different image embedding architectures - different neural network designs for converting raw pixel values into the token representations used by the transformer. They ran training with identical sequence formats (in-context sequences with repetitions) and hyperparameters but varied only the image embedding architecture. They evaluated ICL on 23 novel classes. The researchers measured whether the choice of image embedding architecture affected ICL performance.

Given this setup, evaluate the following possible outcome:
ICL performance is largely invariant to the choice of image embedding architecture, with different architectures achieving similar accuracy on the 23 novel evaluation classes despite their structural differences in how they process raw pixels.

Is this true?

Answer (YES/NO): NO